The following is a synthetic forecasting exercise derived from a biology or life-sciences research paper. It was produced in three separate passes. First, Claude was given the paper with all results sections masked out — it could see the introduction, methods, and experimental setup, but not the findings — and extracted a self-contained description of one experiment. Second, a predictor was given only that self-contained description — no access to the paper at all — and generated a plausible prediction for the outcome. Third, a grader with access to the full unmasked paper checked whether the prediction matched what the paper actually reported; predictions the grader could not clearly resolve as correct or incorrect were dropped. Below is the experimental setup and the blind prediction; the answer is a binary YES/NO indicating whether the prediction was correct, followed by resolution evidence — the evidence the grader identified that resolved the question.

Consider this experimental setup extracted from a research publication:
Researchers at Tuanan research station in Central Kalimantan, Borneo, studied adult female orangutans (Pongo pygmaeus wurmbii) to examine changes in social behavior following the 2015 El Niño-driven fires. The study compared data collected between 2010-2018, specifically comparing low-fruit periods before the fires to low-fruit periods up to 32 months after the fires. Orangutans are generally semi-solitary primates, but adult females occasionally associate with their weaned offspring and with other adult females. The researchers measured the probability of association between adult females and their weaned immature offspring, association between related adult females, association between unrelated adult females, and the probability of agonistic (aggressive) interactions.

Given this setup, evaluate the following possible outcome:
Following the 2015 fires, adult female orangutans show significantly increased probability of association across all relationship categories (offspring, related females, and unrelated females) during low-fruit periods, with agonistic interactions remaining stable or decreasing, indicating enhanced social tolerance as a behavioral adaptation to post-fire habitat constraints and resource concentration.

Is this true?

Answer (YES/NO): NO